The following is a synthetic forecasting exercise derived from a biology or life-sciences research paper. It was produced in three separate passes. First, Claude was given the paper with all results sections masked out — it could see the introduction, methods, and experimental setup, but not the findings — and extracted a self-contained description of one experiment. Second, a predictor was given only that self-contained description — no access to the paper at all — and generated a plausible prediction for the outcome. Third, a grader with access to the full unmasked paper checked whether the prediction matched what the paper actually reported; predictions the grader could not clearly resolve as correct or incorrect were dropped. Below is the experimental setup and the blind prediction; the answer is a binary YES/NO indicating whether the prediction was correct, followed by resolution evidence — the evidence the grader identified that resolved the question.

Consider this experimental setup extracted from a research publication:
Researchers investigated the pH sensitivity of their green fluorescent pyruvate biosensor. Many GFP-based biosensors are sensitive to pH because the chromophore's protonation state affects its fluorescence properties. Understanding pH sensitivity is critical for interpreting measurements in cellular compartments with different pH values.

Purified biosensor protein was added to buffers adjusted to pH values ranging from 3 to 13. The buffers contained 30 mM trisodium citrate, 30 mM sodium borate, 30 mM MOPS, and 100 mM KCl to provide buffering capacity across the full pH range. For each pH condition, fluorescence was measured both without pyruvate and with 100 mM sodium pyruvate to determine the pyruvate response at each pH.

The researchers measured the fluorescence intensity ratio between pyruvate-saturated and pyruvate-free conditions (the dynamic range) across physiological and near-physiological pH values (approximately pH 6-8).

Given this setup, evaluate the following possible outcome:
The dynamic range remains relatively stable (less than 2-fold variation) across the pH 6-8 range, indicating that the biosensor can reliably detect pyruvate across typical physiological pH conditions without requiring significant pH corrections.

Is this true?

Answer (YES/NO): NO